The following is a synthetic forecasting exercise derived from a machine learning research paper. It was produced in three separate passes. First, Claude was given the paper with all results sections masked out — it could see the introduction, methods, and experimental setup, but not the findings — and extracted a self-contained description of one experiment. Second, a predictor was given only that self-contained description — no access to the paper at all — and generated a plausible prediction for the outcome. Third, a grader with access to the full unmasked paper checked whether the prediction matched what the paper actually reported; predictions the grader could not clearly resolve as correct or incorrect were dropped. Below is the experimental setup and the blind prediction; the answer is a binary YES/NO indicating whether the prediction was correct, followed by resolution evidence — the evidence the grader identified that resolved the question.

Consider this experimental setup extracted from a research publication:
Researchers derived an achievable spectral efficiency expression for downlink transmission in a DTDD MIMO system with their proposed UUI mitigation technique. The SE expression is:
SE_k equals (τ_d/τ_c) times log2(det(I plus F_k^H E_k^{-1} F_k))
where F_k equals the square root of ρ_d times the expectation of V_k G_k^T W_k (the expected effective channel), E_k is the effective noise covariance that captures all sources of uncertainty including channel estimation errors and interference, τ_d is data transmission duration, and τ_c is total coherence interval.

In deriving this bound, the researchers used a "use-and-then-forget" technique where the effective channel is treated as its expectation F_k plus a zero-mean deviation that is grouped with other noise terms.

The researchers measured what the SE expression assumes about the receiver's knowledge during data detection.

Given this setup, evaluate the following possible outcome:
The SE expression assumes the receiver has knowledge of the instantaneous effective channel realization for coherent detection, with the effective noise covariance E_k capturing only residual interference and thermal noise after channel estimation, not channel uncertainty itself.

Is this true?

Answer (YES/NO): NO